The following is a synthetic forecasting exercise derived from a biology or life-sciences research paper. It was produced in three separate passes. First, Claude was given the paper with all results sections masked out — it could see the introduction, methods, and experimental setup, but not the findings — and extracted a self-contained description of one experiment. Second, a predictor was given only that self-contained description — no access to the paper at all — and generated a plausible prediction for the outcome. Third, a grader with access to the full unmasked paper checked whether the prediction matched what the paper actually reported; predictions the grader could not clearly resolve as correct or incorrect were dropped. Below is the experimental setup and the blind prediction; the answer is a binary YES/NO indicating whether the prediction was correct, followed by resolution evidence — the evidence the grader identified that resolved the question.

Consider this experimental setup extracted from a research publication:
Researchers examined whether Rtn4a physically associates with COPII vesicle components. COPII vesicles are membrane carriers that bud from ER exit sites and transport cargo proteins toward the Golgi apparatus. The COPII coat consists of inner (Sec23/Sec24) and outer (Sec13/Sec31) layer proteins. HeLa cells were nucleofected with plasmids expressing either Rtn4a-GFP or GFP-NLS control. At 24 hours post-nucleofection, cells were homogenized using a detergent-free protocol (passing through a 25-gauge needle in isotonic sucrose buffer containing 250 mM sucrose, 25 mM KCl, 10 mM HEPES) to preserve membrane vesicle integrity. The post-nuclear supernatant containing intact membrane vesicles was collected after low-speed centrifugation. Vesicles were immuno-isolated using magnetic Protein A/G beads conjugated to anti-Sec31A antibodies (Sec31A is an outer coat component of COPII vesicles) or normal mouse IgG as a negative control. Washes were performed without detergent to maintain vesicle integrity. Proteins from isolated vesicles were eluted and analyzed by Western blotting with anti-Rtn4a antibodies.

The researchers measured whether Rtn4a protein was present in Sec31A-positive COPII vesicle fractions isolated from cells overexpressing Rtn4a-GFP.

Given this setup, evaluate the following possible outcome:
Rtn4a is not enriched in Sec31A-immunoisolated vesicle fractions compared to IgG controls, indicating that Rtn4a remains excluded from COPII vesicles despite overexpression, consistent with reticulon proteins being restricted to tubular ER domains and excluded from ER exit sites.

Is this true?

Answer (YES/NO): NO